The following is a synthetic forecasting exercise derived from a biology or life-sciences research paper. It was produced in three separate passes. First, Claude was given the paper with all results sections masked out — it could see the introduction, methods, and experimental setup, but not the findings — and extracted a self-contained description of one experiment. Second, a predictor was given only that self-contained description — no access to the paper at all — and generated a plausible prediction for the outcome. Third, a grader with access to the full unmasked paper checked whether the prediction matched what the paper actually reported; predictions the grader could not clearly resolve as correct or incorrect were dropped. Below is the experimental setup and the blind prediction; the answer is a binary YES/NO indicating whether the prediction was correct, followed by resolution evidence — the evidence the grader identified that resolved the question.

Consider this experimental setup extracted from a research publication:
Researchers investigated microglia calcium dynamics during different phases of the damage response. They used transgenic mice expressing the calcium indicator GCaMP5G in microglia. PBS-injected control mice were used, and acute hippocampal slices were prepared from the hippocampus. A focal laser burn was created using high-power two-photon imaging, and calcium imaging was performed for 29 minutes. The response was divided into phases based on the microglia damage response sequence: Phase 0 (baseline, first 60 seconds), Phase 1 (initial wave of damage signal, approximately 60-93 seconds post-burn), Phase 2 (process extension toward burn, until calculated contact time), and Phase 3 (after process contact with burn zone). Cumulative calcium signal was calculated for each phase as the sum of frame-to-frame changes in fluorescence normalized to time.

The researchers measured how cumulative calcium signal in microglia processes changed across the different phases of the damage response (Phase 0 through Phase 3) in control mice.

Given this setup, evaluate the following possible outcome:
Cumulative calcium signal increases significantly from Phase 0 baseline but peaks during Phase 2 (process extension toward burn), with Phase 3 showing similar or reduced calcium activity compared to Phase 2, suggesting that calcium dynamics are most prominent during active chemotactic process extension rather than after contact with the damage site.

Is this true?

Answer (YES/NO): NO